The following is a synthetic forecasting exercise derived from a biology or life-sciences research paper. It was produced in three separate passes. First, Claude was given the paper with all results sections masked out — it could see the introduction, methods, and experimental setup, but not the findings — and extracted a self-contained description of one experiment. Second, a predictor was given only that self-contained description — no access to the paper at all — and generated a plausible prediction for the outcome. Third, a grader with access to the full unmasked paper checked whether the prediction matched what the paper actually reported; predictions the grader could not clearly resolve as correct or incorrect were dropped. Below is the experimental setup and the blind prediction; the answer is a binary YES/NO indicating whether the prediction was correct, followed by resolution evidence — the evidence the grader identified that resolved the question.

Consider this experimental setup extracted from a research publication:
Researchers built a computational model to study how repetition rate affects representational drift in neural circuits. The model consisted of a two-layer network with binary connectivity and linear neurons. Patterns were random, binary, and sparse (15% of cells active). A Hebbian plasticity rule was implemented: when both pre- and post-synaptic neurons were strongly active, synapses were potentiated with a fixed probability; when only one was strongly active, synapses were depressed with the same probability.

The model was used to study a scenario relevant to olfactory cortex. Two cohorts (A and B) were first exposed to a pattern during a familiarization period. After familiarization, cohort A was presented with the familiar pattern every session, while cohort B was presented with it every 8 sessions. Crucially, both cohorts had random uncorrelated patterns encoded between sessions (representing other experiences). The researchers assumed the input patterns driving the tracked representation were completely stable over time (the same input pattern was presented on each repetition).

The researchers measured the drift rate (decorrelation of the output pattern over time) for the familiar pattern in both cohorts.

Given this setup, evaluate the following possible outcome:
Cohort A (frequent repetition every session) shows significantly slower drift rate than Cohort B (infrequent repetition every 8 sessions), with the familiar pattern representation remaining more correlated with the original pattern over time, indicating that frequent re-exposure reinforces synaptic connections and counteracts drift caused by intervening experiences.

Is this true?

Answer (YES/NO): YES